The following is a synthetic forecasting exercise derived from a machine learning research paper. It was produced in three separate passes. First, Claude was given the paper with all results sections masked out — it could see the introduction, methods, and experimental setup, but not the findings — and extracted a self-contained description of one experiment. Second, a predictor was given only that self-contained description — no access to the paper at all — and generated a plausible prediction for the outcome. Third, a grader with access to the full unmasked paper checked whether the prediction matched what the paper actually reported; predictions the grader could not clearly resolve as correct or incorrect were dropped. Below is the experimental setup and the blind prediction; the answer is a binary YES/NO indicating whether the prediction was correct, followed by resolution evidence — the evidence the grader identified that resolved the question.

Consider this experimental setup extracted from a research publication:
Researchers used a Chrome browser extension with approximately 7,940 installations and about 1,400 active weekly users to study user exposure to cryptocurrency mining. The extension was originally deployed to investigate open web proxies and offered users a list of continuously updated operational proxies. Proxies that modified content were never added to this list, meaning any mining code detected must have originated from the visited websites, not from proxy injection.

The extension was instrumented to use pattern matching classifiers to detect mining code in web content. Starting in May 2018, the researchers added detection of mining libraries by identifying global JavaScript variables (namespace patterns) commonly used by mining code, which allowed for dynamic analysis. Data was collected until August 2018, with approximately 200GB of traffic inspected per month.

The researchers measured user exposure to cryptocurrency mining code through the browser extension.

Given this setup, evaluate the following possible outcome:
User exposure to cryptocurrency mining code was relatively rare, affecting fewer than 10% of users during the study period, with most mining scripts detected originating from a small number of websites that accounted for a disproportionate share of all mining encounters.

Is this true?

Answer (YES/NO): YES